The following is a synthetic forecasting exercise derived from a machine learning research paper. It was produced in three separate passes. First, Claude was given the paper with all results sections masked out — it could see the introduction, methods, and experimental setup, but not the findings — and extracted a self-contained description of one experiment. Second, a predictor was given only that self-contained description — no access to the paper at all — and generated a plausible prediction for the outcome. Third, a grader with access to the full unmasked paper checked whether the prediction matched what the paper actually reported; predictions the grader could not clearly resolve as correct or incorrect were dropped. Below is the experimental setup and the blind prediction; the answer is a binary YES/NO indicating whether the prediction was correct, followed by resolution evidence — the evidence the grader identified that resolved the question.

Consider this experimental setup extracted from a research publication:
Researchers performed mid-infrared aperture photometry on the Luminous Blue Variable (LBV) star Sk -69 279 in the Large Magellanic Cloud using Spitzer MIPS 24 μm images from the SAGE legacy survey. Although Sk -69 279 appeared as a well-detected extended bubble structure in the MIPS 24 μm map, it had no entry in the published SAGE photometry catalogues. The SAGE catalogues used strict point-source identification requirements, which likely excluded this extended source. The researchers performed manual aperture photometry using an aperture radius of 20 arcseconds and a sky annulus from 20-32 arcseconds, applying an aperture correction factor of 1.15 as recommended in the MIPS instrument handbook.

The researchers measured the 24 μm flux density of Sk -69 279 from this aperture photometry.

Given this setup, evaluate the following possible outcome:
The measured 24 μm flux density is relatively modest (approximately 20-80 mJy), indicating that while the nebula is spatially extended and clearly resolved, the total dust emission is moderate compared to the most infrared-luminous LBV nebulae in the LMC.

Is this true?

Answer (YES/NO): YES